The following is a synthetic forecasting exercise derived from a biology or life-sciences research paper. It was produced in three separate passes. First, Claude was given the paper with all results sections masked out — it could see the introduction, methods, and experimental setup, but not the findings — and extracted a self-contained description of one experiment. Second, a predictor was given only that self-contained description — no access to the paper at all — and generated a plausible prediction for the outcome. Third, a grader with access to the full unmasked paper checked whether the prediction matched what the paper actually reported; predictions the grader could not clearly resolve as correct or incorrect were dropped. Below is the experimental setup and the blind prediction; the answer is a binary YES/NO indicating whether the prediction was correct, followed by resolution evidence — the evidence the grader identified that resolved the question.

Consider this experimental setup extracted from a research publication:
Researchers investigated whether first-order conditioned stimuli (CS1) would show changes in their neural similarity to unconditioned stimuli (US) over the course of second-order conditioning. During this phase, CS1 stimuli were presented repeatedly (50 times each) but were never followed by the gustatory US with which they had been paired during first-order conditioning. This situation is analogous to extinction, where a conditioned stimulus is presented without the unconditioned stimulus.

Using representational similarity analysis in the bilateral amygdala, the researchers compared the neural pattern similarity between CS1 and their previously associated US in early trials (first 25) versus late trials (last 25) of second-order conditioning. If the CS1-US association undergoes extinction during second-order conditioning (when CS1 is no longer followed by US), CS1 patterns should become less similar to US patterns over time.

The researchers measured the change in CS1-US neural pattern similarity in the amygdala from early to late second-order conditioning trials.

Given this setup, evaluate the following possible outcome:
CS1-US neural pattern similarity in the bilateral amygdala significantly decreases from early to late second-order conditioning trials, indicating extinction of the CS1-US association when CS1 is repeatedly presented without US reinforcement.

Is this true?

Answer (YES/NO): NO